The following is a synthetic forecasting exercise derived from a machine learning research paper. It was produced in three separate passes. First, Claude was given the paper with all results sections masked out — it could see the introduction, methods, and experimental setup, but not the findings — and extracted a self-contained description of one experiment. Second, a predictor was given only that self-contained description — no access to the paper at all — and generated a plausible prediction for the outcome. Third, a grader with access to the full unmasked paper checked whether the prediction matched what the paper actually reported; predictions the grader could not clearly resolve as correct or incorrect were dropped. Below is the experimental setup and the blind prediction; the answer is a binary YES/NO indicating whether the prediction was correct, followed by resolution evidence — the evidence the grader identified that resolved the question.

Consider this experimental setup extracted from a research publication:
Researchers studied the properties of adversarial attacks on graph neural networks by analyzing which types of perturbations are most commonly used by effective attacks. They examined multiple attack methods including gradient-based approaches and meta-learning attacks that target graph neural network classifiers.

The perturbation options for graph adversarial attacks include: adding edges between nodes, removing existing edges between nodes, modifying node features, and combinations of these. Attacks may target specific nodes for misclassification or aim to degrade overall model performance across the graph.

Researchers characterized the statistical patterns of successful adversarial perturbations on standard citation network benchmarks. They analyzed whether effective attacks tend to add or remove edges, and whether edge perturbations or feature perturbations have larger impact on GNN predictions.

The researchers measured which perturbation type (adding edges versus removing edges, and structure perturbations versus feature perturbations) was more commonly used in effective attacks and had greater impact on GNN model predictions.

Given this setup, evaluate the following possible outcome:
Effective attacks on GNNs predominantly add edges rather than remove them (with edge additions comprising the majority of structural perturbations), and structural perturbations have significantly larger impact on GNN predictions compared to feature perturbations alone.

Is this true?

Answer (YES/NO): YES